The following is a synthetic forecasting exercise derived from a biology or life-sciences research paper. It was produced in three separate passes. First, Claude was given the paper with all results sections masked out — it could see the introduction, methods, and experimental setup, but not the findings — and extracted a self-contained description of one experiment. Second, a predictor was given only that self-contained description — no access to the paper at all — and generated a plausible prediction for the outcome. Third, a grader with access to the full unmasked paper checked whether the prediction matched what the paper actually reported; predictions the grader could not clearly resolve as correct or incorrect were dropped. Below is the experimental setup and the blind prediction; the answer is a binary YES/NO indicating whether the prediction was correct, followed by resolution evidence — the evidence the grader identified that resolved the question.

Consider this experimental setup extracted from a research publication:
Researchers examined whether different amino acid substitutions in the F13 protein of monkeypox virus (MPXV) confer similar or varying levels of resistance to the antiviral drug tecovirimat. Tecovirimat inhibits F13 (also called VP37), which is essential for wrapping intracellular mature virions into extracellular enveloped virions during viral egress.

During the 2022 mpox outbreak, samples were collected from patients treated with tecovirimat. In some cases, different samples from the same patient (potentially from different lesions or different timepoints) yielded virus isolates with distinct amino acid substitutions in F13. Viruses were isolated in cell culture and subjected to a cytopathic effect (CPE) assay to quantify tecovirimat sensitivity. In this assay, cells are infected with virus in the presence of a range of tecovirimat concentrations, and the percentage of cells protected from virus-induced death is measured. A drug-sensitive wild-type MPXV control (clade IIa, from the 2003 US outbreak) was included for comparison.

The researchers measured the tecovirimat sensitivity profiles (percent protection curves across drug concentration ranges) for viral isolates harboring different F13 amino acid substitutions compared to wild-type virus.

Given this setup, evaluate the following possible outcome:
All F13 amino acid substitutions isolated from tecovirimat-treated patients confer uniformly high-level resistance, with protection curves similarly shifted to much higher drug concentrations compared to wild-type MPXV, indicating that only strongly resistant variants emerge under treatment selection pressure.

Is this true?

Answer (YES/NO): NO